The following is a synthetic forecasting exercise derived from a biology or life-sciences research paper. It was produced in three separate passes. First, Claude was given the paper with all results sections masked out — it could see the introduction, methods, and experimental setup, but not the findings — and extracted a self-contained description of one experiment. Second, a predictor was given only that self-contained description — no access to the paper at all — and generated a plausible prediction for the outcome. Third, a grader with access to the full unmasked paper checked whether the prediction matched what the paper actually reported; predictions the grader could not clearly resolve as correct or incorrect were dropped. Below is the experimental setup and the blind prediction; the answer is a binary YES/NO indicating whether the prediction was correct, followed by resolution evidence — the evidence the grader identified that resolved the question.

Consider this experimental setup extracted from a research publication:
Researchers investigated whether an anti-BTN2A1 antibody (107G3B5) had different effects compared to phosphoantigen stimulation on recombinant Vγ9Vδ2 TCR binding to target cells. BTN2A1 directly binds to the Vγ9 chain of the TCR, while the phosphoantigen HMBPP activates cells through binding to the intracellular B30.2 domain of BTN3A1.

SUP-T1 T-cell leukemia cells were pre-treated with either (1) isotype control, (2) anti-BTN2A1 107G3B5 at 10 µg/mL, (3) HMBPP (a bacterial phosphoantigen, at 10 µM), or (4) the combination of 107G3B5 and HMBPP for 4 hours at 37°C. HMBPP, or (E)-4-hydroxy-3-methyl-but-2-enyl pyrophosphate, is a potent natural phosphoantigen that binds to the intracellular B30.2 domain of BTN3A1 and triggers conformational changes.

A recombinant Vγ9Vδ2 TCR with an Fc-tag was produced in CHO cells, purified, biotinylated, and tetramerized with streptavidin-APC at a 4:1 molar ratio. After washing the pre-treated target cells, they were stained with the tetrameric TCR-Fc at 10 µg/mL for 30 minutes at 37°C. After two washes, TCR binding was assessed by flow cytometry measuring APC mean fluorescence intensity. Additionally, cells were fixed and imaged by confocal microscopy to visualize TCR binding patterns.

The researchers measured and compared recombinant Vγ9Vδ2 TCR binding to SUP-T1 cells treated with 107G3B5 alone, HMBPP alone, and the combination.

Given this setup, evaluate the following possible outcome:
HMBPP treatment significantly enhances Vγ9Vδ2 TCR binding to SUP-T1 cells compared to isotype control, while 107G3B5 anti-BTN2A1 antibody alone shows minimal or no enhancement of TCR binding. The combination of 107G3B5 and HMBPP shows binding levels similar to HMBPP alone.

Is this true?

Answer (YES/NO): NO